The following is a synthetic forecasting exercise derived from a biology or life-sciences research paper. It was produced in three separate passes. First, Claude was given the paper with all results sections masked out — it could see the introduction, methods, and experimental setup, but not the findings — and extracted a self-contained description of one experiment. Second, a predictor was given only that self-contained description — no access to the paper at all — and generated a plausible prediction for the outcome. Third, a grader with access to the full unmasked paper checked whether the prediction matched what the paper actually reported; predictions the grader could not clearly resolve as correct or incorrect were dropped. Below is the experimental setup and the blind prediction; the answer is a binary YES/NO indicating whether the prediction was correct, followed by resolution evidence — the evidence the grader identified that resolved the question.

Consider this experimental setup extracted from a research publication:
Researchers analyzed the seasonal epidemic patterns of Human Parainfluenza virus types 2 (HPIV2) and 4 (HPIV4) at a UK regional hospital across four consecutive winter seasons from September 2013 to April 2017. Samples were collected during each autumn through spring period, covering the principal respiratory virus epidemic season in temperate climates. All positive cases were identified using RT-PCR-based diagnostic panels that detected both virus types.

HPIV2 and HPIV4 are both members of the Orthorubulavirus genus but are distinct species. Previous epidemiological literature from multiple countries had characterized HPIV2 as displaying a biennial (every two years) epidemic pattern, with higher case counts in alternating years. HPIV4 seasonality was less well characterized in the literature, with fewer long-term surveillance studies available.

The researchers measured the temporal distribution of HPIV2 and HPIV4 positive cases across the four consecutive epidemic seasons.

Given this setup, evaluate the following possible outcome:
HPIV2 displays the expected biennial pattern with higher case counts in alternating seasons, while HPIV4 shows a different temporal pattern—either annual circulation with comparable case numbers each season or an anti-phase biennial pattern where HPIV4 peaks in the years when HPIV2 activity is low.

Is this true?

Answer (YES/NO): NO